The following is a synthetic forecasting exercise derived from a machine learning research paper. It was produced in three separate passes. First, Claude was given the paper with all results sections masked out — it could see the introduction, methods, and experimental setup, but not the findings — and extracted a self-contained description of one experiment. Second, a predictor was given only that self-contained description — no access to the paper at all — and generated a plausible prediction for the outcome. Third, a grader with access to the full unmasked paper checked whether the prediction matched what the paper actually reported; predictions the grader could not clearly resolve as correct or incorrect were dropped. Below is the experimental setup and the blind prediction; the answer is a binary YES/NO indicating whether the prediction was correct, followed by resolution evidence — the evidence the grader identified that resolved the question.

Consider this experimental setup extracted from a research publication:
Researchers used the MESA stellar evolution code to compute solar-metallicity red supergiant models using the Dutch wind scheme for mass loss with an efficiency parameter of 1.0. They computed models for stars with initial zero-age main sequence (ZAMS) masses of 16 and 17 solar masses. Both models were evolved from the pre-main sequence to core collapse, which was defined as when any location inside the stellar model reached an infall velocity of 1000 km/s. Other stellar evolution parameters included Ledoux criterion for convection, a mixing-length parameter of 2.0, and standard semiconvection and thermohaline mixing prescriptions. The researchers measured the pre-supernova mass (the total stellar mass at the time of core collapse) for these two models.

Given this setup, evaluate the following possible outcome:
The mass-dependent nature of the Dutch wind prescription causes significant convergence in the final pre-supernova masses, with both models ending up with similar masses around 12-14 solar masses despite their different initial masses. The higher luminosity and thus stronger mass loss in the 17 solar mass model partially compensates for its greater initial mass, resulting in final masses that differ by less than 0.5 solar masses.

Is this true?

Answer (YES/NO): NO